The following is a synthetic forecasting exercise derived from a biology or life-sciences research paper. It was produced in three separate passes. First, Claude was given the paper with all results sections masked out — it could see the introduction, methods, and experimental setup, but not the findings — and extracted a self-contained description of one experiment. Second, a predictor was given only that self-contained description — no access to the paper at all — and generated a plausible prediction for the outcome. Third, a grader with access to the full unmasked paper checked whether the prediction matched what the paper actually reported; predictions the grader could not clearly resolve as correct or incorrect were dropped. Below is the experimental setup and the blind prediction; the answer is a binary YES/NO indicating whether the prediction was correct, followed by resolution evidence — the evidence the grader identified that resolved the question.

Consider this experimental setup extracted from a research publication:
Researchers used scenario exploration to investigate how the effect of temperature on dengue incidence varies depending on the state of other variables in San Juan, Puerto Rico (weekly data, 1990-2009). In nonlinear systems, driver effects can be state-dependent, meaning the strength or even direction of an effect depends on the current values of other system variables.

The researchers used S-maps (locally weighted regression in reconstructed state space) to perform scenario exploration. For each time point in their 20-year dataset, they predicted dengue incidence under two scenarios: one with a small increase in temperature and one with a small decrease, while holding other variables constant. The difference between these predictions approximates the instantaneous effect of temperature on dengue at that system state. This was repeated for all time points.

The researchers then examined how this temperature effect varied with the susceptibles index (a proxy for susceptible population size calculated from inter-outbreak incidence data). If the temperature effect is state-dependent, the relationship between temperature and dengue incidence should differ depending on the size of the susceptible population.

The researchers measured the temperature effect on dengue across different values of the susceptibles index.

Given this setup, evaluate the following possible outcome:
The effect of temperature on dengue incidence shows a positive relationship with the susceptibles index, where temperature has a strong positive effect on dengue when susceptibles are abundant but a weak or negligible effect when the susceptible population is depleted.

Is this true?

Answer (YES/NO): YES